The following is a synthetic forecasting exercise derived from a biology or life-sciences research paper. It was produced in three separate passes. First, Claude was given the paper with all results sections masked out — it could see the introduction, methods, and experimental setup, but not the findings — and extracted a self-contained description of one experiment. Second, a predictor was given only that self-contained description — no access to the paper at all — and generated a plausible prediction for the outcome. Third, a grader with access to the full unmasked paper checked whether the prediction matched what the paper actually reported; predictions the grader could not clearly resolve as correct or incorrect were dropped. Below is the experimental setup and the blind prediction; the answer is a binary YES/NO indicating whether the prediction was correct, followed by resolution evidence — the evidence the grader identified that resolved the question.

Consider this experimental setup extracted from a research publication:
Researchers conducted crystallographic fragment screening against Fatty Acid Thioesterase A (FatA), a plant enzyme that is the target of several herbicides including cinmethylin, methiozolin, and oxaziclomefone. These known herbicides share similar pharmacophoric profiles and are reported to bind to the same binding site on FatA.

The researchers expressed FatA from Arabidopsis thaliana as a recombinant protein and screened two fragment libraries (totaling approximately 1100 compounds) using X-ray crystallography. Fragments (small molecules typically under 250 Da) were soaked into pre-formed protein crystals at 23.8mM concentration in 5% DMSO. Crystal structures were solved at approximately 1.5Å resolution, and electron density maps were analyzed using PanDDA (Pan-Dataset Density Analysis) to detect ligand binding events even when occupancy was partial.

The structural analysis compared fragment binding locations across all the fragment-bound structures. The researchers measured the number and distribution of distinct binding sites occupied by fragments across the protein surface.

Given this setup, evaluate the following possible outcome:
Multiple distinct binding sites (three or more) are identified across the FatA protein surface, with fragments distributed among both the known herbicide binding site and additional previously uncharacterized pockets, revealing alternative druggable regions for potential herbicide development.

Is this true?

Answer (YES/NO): YES